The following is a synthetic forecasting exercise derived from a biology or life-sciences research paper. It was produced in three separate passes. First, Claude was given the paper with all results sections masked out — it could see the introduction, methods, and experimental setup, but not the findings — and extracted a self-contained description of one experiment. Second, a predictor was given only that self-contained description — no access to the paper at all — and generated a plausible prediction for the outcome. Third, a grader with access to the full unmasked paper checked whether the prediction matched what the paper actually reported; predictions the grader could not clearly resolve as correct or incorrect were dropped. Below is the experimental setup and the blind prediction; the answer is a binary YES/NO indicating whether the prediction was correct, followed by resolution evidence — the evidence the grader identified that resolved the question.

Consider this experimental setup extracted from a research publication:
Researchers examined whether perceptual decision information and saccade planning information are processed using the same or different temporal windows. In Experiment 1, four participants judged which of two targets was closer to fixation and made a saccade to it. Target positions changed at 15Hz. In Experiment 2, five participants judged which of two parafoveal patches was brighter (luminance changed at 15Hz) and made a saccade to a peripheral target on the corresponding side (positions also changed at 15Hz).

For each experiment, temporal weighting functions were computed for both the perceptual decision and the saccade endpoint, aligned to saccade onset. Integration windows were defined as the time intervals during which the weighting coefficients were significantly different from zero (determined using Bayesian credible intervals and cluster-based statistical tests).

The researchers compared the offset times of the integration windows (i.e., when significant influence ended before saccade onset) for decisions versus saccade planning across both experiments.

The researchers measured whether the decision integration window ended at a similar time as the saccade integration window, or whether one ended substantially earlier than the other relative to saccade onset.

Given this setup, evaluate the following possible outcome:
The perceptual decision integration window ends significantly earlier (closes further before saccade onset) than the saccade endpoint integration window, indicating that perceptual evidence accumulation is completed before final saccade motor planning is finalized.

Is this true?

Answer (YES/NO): YES